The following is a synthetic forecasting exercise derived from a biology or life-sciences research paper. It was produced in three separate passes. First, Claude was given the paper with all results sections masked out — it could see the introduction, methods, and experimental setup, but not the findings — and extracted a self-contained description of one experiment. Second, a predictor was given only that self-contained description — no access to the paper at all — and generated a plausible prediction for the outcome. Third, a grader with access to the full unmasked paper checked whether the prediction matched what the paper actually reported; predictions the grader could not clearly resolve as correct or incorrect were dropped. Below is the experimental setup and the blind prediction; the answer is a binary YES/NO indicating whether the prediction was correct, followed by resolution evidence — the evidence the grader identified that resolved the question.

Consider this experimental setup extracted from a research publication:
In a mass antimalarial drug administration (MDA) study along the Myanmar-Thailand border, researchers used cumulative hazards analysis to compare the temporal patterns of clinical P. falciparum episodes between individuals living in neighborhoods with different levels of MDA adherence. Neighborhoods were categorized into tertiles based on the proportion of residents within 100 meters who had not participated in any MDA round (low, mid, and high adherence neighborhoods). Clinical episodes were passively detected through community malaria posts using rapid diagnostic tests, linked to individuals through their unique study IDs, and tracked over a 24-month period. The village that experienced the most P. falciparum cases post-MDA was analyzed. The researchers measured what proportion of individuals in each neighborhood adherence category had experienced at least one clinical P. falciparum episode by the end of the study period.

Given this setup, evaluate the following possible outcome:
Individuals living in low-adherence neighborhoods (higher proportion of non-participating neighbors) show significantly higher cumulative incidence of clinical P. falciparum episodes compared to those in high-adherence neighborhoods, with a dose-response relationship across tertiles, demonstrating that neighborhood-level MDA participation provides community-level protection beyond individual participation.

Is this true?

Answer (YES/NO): YES